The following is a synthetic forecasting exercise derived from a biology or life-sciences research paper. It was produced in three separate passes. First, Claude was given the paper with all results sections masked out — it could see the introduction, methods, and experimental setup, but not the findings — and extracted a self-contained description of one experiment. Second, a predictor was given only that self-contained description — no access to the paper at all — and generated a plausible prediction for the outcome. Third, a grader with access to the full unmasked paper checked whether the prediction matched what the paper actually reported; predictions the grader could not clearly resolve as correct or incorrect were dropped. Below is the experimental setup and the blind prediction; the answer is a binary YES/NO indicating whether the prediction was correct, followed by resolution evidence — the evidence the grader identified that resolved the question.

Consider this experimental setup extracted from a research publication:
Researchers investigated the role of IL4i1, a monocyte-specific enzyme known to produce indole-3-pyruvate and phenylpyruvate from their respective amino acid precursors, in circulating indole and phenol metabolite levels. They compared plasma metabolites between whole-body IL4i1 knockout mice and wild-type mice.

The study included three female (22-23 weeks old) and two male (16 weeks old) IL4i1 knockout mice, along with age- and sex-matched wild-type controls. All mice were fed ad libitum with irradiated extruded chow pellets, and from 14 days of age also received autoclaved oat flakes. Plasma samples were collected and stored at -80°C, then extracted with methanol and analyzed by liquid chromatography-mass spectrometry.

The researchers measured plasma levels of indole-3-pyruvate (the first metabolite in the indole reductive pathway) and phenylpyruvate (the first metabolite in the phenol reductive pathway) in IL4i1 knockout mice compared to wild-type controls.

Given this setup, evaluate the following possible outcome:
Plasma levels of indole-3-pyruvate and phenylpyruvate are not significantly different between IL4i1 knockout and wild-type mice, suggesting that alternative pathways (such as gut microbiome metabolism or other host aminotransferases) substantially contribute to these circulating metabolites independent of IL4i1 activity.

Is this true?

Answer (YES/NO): YES